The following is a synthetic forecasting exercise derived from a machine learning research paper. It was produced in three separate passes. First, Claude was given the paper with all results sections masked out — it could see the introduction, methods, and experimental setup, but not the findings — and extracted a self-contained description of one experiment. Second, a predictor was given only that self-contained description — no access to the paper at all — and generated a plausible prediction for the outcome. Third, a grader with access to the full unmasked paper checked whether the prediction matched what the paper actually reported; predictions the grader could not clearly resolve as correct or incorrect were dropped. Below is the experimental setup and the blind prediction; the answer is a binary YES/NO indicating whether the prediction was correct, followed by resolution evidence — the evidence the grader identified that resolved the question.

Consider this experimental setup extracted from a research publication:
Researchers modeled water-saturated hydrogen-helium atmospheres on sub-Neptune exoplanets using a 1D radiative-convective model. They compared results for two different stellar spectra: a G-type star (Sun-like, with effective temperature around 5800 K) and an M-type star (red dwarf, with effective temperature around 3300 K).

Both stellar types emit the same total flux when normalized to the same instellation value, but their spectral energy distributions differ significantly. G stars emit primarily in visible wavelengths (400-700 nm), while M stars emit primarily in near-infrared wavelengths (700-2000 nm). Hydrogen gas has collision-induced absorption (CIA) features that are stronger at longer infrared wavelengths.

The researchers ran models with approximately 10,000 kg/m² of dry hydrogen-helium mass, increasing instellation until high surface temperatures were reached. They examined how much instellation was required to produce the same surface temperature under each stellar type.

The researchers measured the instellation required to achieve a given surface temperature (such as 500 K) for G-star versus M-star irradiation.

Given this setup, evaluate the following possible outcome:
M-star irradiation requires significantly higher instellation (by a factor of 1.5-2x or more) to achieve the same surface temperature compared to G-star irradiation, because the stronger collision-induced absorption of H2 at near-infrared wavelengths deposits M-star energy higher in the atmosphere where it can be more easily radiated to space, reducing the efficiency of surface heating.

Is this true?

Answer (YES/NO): NO